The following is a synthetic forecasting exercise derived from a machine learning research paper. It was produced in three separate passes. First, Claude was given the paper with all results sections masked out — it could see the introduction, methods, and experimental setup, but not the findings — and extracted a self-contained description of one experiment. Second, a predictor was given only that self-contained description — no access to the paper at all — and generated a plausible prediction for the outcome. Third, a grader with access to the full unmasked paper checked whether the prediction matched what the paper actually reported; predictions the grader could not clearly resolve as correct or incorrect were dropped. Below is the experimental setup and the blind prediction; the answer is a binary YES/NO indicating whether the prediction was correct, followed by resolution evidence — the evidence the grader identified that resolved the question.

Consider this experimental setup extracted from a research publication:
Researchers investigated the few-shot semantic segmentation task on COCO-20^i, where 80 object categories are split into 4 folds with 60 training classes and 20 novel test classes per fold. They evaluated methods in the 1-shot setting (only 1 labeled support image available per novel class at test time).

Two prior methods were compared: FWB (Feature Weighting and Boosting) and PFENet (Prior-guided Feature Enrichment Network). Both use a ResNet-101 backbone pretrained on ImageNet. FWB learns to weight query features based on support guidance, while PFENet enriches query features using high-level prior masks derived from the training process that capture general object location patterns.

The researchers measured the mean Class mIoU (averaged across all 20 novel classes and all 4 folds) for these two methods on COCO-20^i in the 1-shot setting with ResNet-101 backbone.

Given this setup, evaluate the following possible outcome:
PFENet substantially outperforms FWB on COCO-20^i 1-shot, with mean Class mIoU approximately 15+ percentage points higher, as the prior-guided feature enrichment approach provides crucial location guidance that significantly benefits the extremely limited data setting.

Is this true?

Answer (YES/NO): NO